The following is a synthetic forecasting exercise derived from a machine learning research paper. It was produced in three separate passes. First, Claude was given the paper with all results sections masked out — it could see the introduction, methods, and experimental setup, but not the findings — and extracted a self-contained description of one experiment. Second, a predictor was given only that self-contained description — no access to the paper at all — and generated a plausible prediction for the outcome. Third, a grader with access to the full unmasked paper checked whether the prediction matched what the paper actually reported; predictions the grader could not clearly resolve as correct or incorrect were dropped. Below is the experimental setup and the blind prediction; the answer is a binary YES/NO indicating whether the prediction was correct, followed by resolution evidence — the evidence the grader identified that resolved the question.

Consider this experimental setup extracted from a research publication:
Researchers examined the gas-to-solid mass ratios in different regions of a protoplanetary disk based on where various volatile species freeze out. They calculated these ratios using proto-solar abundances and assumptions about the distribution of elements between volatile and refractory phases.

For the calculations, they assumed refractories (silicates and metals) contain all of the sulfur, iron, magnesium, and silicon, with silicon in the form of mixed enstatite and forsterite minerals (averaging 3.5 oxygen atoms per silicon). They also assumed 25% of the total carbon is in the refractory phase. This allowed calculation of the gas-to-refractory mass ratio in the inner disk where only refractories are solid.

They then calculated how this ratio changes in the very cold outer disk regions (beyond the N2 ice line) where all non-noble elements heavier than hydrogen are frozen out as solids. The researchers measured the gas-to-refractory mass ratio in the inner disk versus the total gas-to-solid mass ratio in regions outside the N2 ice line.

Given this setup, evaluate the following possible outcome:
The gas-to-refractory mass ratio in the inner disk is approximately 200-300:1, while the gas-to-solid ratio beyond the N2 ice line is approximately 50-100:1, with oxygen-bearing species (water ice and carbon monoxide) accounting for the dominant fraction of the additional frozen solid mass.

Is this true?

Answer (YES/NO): NO